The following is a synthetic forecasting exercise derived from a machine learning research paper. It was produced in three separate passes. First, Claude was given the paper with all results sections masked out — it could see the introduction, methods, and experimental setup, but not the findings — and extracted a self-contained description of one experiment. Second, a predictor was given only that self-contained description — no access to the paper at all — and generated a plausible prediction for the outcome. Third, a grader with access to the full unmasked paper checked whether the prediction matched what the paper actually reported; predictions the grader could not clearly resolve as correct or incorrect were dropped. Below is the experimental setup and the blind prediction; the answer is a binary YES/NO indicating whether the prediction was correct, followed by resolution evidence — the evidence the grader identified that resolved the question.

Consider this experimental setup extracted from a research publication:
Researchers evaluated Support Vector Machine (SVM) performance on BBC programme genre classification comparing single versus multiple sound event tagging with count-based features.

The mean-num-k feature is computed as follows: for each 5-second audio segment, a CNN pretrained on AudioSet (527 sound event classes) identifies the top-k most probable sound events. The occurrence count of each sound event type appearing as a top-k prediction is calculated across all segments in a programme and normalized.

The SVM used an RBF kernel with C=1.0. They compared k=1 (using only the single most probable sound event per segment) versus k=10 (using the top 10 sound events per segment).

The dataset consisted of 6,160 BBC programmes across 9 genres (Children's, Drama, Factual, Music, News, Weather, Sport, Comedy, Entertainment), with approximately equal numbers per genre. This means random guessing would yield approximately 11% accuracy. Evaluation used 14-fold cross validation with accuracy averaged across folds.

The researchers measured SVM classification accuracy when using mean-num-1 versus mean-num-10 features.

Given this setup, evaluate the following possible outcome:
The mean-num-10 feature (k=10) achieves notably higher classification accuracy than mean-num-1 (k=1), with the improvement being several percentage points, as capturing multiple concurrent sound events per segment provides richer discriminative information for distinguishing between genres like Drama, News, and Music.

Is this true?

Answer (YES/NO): NO